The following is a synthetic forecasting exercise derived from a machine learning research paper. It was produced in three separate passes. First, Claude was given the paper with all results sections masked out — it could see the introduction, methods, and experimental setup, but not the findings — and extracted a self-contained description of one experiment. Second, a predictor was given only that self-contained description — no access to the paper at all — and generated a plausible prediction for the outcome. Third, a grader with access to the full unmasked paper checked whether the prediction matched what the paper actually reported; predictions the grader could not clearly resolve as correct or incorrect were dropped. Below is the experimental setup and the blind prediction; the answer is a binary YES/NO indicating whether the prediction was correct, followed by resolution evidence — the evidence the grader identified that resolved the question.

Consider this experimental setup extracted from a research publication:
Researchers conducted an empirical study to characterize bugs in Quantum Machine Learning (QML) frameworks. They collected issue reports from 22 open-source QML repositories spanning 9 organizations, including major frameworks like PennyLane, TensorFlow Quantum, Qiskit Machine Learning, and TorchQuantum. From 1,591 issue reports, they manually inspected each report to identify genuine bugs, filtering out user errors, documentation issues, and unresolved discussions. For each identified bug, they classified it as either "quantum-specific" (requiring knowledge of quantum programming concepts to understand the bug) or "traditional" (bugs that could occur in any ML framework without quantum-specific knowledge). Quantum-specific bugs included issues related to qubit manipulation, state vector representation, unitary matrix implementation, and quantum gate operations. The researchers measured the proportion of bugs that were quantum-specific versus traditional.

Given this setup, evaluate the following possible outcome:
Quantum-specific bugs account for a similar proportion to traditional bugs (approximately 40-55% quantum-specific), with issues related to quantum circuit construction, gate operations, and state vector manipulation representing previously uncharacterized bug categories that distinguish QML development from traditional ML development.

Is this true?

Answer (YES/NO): NO